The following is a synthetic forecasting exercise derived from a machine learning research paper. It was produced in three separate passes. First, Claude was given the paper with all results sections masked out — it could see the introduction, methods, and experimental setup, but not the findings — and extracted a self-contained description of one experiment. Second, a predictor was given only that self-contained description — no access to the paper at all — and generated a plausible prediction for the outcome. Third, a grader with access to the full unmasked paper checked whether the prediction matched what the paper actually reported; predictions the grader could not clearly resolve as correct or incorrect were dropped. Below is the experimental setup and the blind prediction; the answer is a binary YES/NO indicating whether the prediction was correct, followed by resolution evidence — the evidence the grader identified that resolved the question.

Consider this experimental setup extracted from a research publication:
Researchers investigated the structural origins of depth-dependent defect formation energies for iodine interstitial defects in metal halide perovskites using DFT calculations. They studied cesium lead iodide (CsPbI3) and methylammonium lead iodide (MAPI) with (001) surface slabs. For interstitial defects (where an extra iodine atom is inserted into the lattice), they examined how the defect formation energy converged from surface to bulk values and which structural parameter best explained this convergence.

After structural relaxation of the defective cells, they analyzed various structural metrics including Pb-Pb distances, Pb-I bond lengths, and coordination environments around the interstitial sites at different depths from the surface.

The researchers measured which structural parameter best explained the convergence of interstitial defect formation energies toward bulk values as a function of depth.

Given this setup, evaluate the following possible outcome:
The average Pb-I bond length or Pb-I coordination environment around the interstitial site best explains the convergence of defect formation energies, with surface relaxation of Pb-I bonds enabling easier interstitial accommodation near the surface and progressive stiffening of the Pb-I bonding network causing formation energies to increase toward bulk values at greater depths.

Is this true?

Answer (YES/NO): YES